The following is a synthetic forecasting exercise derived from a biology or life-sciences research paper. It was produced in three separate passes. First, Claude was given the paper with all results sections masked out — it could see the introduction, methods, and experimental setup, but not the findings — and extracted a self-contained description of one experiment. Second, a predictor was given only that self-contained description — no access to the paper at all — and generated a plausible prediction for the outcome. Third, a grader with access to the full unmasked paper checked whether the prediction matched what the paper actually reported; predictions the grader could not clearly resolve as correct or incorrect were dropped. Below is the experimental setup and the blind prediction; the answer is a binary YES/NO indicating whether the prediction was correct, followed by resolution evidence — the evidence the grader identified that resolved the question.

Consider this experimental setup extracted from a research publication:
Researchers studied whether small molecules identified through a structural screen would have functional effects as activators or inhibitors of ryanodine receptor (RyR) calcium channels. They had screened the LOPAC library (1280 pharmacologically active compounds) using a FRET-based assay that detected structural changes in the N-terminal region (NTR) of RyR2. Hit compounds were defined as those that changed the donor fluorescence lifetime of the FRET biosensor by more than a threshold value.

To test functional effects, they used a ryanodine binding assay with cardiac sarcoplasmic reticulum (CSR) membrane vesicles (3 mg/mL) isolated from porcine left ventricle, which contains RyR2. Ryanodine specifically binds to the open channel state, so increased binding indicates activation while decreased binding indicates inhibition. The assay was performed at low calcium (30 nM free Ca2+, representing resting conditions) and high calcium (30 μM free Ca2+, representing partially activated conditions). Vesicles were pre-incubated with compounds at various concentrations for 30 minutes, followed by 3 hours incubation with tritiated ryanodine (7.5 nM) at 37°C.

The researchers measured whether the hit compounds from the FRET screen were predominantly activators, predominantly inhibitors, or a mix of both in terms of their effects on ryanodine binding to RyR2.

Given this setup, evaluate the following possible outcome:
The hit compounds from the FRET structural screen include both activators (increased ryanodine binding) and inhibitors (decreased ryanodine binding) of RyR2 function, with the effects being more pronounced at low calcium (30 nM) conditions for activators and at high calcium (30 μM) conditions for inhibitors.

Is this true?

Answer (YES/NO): NO